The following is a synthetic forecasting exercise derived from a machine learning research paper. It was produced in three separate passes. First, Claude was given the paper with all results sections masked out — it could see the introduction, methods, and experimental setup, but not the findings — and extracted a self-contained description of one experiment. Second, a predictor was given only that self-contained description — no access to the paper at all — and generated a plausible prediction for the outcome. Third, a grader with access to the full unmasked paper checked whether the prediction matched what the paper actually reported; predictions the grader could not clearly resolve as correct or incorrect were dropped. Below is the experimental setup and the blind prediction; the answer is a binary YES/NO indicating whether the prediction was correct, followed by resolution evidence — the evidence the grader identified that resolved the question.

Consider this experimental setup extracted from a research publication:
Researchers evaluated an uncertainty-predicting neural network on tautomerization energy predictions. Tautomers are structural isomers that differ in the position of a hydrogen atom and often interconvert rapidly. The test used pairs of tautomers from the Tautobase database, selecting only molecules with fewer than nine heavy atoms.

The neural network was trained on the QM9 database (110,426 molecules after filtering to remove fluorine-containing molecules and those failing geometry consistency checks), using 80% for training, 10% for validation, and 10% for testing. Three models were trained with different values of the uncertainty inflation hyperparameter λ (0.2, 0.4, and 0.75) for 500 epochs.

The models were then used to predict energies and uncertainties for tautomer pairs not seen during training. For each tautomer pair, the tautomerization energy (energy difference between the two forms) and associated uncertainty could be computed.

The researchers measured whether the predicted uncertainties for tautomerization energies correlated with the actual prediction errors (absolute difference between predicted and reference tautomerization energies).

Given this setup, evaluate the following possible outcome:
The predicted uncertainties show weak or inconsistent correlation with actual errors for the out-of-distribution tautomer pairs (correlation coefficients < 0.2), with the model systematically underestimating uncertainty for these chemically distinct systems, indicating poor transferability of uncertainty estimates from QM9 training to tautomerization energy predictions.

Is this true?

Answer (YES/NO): NO